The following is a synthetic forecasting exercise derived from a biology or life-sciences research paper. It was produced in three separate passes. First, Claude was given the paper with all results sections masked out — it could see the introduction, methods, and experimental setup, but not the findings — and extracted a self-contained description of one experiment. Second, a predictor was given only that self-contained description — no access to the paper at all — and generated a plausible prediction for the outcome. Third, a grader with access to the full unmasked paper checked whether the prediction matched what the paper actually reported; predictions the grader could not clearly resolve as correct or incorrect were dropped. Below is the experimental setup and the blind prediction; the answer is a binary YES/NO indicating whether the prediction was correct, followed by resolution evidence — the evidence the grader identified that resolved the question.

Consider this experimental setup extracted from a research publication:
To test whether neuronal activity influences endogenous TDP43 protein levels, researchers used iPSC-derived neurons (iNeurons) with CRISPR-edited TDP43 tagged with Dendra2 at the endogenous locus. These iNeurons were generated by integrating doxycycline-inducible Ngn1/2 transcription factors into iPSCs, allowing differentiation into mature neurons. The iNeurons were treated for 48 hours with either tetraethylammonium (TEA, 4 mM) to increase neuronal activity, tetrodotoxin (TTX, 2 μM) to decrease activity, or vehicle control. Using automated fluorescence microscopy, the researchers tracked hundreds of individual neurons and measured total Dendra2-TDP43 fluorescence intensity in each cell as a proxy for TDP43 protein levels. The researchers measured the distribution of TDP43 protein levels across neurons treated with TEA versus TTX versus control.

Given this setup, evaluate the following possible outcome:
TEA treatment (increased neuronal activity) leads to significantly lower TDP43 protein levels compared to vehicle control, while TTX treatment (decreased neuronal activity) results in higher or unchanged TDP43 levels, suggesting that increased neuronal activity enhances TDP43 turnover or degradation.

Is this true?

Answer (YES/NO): NO